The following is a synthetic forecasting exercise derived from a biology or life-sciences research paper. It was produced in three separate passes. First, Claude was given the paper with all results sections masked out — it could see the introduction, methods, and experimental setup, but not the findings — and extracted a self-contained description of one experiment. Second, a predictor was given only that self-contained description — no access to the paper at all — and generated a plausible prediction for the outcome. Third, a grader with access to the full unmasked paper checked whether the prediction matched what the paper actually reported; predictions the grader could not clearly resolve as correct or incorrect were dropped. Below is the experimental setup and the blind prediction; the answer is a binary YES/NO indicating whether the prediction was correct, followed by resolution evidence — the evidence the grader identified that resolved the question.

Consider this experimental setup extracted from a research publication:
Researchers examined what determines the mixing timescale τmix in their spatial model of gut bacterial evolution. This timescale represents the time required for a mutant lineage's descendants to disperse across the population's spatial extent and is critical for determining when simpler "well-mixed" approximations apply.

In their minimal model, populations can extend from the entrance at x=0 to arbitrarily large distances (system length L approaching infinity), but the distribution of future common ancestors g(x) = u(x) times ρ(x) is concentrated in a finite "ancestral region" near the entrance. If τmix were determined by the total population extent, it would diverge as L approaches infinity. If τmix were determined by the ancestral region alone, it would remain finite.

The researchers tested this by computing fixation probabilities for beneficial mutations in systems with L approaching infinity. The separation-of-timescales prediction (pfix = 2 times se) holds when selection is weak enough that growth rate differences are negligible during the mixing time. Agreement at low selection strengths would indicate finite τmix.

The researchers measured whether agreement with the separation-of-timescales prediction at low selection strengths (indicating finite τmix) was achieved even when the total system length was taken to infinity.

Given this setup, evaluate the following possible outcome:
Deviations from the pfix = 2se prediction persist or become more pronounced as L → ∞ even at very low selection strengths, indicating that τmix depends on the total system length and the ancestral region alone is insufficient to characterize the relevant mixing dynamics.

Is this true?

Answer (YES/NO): NO